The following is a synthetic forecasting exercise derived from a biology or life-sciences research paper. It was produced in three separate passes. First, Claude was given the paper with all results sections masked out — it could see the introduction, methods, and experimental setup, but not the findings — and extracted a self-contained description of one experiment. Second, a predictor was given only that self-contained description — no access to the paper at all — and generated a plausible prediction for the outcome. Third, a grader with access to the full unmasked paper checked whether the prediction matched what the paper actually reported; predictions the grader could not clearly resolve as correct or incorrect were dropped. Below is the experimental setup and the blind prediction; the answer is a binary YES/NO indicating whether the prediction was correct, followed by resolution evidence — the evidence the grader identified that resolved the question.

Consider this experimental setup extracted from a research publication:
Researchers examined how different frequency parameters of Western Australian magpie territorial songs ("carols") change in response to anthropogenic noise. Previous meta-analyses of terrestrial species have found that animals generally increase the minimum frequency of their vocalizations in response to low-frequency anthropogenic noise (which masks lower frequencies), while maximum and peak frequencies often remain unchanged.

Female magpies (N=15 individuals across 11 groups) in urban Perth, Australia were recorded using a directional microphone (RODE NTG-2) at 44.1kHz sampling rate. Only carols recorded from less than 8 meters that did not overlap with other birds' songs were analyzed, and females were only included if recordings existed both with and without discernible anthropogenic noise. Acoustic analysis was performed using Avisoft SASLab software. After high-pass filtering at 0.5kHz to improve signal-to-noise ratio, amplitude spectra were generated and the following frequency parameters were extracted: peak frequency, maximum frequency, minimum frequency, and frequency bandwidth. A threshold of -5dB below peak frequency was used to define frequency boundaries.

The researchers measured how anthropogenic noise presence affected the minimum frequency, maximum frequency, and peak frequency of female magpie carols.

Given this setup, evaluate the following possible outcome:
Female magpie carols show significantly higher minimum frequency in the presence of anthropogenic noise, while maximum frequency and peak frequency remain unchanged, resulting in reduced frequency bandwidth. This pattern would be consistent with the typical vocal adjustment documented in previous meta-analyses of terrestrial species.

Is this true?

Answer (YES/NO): NO